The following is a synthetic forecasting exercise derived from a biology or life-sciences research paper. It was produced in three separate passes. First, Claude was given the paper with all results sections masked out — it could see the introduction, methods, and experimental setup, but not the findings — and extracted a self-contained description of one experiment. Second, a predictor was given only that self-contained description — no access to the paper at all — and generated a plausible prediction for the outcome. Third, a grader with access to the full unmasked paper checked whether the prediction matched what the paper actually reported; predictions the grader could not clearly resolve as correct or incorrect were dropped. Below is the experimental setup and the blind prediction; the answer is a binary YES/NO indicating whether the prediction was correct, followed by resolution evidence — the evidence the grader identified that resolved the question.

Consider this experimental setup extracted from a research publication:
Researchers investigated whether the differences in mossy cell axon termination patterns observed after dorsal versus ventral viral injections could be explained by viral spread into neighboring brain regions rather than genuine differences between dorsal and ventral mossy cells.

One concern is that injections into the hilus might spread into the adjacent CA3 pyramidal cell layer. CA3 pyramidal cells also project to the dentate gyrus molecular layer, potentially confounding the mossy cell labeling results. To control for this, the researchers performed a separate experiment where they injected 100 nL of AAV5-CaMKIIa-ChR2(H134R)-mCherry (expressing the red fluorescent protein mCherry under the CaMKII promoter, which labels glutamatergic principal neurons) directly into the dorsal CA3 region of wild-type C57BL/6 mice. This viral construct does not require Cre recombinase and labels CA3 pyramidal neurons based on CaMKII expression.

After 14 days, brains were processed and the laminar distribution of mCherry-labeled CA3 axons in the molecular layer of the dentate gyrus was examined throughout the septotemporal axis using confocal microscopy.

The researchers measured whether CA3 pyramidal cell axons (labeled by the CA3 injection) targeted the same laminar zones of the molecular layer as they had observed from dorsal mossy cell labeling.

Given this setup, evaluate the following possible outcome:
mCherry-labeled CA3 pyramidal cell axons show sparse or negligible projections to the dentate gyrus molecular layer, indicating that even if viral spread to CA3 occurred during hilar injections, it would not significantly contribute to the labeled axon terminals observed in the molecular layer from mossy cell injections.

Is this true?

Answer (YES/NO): YES